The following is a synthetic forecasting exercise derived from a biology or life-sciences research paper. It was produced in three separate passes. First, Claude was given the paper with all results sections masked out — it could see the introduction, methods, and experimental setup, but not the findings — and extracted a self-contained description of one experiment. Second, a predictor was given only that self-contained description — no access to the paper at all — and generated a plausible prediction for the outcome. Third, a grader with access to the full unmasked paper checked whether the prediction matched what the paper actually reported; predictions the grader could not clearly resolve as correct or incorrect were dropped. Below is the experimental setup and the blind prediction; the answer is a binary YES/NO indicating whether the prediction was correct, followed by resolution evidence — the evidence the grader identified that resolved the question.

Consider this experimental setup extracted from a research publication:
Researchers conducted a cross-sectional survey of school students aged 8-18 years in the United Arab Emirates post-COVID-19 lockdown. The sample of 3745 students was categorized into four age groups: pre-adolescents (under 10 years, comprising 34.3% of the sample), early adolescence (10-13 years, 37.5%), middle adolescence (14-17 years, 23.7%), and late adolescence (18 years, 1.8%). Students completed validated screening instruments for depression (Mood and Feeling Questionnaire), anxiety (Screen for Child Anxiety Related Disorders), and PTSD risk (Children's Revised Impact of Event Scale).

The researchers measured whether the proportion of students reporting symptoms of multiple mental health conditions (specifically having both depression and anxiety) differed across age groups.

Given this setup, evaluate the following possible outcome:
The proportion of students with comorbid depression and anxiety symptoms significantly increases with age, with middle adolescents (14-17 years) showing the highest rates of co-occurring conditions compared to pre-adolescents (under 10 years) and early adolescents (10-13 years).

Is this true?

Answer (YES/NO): NO